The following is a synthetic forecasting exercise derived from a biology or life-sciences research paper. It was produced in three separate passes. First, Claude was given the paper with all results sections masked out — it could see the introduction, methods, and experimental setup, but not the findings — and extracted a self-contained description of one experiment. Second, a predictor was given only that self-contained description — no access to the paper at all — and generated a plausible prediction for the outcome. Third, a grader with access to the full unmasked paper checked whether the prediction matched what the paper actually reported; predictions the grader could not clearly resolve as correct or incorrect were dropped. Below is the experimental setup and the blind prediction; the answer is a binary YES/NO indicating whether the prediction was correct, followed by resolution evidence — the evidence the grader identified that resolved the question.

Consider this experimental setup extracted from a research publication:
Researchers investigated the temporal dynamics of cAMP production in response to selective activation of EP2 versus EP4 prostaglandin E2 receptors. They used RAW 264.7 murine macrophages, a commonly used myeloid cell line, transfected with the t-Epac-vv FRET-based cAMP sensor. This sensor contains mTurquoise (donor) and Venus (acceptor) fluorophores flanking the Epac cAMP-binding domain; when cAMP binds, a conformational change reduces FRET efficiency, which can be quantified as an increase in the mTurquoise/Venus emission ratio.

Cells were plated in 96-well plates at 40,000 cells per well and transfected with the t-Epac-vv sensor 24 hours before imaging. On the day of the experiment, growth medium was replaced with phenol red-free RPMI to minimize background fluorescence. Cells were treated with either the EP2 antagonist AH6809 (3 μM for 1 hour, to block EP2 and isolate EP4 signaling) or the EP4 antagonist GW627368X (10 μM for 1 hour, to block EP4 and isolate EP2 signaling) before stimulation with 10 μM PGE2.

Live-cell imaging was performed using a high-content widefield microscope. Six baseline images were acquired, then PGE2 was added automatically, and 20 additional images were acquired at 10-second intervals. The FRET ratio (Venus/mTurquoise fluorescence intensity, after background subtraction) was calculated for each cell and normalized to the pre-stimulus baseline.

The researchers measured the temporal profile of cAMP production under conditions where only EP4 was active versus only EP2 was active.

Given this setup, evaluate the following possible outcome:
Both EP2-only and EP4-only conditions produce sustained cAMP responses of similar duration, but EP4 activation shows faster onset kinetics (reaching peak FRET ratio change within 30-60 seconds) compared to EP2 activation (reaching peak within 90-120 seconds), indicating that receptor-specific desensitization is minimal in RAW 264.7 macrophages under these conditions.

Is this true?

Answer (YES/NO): NO